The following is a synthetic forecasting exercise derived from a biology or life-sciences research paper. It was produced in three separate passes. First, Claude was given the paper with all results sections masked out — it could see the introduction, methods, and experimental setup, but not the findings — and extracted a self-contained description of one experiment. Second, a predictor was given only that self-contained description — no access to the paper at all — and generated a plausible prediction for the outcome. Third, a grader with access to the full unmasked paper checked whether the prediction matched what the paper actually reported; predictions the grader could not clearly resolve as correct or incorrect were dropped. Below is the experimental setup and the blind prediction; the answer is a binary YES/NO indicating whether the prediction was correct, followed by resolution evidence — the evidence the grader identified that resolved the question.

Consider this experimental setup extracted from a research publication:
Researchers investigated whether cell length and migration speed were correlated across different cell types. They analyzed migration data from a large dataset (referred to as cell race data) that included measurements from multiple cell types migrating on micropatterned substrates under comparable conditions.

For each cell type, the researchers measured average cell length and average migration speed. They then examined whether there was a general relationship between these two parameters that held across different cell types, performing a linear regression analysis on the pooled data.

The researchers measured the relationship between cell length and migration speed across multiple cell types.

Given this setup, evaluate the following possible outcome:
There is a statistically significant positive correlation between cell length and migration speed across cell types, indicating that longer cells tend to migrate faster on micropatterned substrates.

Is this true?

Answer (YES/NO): NO